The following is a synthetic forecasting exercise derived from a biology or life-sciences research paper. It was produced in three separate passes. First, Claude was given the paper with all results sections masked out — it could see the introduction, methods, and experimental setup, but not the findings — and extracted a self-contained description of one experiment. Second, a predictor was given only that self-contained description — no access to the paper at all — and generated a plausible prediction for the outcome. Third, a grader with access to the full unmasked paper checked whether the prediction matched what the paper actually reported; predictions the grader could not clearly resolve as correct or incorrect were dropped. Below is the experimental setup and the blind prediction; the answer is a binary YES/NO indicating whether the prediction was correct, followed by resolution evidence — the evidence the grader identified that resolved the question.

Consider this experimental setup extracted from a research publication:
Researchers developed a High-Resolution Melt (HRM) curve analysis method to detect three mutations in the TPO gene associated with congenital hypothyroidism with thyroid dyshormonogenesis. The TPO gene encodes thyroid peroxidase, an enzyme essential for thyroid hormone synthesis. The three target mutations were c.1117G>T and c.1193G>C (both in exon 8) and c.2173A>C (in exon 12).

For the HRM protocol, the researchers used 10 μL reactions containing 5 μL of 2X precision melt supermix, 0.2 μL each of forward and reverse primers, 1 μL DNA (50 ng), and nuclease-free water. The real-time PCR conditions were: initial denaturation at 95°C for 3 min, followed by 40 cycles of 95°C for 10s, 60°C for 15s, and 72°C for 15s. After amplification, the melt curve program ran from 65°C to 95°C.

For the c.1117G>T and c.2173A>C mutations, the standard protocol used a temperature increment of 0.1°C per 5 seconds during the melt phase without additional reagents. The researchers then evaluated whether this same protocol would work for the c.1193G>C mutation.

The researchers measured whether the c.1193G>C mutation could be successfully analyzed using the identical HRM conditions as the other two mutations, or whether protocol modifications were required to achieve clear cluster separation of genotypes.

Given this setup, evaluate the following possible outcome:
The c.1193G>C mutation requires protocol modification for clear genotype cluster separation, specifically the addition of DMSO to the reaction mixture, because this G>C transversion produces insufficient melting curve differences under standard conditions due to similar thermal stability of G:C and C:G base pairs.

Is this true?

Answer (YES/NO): NO